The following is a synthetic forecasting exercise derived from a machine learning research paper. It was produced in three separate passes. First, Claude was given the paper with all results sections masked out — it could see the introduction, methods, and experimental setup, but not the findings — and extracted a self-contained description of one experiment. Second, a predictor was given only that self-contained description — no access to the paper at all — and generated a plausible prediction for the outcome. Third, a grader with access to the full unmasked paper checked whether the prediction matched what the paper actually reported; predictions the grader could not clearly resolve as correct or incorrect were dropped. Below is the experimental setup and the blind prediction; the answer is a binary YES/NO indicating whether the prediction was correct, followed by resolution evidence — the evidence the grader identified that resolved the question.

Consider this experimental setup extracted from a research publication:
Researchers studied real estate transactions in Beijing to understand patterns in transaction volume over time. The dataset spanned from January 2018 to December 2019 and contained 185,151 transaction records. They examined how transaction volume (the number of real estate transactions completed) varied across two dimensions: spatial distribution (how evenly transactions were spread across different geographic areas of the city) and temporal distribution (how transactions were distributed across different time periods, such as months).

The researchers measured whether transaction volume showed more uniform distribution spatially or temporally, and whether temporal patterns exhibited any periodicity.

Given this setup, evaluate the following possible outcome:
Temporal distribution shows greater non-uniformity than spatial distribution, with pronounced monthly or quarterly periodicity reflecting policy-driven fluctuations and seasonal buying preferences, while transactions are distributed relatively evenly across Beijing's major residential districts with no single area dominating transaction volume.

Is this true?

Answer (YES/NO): NO